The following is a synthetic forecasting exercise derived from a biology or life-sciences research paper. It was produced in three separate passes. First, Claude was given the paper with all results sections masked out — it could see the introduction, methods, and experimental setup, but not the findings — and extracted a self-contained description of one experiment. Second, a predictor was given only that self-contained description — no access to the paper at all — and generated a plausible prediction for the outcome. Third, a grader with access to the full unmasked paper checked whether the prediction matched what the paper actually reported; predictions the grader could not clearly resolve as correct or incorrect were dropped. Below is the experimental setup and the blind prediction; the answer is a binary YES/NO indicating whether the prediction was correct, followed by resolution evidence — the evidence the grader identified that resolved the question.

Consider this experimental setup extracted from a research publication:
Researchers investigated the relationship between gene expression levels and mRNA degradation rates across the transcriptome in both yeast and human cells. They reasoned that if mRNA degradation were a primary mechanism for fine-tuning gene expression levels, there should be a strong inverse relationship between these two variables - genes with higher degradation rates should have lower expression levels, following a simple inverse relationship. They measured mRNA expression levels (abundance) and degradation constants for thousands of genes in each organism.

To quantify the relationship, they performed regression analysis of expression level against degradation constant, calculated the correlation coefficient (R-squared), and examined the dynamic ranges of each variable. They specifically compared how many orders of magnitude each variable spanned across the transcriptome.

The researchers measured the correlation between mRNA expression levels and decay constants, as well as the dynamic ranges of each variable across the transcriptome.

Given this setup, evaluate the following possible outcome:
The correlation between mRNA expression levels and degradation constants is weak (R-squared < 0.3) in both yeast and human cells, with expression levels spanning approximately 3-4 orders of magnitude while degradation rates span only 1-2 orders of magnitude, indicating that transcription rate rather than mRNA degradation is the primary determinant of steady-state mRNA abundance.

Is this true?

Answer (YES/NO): NO